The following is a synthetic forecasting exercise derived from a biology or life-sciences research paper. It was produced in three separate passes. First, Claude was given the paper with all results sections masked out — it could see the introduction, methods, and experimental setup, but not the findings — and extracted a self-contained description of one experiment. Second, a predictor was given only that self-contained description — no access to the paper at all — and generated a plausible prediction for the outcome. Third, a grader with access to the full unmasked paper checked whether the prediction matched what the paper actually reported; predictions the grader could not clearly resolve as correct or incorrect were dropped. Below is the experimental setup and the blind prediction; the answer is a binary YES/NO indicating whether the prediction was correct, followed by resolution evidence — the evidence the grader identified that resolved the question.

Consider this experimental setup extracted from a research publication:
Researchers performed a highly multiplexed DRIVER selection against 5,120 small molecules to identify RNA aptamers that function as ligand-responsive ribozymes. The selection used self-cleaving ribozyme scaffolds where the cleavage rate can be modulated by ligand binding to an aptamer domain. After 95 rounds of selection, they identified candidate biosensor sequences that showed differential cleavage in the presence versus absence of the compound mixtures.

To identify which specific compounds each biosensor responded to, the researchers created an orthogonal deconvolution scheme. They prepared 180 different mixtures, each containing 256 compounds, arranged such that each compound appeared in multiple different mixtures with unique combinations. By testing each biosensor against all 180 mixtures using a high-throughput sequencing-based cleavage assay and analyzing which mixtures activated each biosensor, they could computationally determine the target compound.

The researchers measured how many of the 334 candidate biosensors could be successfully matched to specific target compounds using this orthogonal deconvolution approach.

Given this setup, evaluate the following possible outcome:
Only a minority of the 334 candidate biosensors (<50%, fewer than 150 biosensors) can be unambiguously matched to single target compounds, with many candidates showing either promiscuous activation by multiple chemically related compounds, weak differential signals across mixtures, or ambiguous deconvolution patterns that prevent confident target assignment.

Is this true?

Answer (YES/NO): NO